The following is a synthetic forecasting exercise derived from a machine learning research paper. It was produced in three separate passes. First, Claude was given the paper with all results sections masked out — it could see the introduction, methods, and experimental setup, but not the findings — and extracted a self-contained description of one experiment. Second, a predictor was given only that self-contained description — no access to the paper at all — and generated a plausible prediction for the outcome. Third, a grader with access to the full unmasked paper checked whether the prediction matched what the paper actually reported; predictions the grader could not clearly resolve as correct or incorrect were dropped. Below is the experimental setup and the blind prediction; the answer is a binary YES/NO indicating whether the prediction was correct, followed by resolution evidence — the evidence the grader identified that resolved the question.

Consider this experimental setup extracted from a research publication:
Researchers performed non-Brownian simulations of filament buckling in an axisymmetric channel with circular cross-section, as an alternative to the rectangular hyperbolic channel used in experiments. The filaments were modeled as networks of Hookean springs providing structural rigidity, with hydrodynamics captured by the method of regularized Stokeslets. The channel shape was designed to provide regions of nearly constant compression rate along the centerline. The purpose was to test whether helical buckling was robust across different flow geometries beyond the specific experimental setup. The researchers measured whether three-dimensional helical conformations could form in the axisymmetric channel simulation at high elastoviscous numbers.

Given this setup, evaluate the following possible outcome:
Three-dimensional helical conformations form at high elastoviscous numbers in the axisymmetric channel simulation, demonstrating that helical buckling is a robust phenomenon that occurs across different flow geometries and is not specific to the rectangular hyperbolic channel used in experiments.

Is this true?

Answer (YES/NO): YES